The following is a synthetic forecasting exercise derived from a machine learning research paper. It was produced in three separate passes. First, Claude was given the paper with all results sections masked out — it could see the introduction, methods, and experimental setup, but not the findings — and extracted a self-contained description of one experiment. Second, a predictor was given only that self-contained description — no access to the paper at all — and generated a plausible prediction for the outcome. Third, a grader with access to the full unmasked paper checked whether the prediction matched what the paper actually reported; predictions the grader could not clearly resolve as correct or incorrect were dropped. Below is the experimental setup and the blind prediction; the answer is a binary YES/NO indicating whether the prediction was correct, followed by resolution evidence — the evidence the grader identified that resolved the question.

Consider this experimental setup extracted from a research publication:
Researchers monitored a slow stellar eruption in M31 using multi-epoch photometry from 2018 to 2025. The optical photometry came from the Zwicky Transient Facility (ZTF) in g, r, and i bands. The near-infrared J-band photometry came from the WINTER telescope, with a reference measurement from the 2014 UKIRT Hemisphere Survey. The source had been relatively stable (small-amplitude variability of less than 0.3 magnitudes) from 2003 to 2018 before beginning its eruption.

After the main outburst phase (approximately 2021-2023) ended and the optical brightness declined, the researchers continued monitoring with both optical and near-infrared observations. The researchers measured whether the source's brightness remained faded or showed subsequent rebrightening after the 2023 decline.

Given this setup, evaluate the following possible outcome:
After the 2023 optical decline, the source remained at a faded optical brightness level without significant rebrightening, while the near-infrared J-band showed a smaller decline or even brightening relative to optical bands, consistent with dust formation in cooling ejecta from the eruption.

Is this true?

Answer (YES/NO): NO